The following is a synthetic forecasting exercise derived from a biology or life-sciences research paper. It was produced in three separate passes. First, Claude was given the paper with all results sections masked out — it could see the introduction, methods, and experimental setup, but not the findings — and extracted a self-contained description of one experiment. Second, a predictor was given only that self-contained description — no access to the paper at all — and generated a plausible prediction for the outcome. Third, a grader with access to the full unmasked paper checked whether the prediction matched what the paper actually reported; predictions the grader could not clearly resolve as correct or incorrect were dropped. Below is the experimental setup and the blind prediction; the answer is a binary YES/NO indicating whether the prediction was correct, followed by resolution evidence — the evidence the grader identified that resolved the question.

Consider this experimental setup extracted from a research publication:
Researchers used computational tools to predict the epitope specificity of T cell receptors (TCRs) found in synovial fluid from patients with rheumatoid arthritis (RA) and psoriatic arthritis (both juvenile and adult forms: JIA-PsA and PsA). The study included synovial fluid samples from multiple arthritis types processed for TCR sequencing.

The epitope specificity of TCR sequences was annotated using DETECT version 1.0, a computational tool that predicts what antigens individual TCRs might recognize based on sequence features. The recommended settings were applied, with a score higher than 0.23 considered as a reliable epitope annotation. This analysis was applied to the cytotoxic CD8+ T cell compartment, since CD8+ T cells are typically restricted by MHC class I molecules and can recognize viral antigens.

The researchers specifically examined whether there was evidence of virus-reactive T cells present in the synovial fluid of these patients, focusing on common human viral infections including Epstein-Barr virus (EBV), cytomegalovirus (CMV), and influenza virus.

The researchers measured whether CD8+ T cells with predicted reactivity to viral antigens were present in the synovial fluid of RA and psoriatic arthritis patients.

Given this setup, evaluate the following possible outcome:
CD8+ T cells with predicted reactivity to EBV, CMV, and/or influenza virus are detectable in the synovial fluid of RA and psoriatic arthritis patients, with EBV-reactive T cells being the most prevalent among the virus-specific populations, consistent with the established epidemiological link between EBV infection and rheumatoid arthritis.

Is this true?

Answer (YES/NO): YES